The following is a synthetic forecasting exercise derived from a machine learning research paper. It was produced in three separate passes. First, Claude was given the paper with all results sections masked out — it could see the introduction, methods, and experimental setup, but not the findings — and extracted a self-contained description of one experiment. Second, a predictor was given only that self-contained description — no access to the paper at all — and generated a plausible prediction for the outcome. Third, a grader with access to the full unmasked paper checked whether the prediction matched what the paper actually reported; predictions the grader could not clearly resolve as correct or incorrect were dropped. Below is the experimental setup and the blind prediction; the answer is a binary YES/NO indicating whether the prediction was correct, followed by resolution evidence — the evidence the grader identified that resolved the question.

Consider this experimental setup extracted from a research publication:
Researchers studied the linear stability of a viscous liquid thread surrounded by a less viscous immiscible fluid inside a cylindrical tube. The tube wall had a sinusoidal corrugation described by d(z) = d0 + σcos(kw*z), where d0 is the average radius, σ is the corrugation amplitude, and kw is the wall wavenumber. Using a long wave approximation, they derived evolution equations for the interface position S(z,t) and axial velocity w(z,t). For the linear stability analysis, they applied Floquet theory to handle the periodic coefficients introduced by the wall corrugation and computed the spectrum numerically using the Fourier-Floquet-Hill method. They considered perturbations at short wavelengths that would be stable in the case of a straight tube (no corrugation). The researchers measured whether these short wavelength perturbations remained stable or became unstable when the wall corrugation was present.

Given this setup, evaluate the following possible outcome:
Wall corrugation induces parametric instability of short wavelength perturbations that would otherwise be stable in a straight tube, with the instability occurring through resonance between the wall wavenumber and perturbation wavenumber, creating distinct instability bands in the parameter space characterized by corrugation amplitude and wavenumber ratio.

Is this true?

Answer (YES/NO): NO